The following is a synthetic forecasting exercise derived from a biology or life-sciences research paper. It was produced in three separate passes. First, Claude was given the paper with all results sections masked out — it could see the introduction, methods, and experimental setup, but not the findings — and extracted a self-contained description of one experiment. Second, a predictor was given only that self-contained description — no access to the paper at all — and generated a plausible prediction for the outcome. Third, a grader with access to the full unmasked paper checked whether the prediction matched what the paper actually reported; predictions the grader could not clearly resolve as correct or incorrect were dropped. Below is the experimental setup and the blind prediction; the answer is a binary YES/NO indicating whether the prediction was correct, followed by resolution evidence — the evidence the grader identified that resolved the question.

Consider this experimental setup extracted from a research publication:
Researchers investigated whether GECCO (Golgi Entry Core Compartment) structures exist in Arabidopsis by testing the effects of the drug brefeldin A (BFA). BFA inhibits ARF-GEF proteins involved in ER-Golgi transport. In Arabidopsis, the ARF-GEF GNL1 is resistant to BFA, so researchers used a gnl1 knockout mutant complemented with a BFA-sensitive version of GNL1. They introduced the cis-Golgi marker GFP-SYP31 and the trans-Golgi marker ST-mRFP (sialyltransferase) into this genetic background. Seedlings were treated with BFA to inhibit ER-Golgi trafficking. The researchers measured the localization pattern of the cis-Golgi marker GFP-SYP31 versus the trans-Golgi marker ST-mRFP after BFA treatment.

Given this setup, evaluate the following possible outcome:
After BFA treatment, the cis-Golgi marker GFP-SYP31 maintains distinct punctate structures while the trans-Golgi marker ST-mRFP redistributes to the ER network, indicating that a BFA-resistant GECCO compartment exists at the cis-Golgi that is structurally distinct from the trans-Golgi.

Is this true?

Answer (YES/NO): YES